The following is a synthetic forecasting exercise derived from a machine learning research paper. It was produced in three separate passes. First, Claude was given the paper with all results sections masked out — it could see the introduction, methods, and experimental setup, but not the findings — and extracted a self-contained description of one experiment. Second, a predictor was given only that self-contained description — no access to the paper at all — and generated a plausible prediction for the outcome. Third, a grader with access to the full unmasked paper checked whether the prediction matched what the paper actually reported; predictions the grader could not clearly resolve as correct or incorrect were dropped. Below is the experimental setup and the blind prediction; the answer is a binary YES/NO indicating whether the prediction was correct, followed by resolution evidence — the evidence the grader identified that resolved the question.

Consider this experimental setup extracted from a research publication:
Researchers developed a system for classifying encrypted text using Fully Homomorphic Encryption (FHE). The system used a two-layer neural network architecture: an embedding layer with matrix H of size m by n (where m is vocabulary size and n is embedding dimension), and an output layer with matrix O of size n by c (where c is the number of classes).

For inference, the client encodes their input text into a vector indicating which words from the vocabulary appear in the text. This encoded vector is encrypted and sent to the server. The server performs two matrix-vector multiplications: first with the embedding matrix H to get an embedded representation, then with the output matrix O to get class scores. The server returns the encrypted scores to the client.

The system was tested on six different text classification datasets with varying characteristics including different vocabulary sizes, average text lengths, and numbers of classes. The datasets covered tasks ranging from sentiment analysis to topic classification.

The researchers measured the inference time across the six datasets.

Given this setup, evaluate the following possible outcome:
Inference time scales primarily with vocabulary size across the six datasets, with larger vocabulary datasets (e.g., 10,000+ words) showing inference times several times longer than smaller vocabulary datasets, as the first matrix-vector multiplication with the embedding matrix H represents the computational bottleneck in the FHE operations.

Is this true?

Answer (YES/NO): NO